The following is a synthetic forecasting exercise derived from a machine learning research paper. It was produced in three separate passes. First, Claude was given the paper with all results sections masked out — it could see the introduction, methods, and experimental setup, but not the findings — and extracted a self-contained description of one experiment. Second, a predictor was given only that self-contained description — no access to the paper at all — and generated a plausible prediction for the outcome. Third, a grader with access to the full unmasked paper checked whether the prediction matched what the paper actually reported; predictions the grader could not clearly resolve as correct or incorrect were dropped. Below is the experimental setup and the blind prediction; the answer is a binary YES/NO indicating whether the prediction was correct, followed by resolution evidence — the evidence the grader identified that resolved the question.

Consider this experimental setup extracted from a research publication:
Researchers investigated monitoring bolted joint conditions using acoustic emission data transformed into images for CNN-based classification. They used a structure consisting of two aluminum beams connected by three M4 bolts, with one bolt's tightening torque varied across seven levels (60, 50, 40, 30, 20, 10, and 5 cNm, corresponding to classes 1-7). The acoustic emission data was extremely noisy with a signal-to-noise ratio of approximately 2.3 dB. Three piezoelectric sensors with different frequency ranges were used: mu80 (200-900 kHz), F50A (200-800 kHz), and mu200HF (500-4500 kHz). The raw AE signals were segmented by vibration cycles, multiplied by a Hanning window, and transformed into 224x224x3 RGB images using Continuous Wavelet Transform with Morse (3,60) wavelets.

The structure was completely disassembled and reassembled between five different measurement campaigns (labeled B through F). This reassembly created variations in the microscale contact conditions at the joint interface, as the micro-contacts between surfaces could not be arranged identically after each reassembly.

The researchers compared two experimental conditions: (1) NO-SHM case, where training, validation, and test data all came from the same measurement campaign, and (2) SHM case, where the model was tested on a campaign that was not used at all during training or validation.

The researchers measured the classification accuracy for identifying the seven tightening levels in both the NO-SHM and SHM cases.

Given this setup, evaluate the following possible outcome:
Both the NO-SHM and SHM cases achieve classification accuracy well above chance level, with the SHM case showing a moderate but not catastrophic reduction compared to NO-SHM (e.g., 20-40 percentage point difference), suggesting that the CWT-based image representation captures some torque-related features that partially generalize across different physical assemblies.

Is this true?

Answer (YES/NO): NO